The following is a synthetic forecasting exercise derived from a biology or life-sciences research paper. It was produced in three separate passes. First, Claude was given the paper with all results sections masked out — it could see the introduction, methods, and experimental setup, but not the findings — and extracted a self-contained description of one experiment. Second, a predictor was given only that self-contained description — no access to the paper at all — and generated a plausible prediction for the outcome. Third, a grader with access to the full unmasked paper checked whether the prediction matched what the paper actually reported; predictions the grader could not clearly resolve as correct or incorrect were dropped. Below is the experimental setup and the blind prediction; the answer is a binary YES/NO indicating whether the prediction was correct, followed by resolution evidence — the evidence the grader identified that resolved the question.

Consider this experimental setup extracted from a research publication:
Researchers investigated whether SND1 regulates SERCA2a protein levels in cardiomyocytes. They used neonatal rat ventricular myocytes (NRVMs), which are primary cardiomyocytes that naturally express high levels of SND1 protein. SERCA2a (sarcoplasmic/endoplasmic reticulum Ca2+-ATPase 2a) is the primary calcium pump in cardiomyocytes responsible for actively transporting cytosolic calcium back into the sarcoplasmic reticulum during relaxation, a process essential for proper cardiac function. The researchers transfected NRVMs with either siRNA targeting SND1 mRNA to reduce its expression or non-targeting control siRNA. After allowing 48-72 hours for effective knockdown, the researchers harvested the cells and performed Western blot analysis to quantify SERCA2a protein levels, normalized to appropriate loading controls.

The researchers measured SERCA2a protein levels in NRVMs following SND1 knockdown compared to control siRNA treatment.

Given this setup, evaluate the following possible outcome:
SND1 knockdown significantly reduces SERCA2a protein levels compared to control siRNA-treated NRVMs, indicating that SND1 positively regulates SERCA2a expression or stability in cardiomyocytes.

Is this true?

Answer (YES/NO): NO